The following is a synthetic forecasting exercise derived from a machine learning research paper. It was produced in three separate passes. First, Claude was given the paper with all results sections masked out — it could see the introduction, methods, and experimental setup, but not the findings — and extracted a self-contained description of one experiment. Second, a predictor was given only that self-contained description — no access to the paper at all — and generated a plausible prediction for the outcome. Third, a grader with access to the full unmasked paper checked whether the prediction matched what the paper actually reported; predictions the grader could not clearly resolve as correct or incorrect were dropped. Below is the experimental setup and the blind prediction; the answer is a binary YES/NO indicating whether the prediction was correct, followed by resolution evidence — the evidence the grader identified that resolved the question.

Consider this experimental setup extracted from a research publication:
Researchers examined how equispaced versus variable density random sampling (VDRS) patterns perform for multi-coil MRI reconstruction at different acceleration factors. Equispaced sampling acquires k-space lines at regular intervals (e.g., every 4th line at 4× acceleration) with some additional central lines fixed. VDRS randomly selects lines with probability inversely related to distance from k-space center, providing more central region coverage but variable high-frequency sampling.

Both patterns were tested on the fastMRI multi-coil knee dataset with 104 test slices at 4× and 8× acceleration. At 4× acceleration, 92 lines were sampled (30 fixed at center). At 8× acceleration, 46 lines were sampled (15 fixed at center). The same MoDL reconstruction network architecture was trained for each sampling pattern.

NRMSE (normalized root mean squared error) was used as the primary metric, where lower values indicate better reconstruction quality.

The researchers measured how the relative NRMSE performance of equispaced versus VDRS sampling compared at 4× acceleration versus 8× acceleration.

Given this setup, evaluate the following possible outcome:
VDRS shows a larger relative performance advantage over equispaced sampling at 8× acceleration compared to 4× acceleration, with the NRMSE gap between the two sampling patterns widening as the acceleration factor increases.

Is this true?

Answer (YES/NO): NO